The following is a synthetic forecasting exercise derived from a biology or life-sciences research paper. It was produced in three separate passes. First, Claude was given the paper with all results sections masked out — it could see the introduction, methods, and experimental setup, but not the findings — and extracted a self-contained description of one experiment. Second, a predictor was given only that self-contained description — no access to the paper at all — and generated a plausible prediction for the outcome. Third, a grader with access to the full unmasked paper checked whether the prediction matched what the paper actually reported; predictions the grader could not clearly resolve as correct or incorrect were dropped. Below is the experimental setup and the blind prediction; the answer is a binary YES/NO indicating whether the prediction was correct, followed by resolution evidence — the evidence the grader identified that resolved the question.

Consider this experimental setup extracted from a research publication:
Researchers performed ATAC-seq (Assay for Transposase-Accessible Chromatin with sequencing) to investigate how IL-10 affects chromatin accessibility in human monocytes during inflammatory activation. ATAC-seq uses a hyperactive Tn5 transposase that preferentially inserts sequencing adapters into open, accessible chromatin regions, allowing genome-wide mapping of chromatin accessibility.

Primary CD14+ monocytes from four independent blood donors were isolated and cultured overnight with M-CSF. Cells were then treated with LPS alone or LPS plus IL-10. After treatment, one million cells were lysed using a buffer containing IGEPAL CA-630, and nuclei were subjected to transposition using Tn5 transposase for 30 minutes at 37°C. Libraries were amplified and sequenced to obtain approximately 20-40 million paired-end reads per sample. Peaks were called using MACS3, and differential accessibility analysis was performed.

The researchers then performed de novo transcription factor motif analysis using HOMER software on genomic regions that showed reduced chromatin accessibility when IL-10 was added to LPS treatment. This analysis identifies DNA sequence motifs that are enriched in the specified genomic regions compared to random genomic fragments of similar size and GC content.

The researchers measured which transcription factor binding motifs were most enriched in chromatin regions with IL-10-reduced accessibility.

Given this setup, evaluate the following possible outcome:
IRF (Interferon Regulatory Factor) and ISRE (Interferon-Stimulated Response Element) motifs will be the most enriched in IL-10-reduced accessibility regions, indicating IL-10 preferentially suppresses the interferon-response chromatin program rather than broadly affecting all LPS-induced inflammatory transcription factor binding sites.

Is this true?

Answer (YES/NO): YES